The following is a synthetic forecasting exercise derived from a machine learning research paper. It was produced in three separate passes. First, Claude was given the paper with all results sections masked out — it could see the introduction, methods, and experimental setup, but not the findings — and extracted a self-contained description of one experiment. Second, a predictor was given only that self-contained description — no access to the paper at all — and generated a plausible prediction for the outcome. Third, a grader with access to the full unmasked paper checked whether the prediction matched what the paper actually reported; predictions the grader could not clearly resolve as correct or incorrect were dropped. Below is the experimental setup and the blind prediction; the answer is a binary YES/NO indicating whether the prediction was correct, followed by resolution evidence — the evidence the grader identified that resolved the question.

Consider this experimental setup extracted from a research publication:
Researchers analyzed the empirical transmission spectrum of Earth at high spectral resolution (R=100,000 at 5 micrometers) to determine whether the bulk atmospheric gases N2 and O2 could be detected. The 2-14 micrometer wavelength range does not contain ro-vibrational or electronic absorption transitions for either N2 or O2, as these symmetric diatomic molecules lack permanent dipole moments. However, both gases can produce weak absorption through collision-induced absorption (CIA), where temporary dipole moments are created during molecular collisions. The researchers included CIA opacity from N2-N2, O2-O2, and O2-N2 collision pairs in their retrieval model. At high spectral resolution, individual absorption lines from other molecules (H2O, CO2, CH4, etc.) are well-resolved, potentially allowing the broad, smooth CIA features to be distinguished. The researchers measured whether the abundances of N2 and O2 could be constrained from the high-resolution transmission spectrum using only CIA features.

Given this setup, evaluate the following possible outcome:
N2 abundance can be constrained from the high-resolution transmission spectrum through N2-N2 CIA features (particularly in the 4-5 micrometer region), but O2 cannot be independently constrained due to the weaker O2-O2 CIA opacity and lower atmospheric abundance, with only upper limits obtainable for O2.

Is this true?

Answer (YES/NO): NO